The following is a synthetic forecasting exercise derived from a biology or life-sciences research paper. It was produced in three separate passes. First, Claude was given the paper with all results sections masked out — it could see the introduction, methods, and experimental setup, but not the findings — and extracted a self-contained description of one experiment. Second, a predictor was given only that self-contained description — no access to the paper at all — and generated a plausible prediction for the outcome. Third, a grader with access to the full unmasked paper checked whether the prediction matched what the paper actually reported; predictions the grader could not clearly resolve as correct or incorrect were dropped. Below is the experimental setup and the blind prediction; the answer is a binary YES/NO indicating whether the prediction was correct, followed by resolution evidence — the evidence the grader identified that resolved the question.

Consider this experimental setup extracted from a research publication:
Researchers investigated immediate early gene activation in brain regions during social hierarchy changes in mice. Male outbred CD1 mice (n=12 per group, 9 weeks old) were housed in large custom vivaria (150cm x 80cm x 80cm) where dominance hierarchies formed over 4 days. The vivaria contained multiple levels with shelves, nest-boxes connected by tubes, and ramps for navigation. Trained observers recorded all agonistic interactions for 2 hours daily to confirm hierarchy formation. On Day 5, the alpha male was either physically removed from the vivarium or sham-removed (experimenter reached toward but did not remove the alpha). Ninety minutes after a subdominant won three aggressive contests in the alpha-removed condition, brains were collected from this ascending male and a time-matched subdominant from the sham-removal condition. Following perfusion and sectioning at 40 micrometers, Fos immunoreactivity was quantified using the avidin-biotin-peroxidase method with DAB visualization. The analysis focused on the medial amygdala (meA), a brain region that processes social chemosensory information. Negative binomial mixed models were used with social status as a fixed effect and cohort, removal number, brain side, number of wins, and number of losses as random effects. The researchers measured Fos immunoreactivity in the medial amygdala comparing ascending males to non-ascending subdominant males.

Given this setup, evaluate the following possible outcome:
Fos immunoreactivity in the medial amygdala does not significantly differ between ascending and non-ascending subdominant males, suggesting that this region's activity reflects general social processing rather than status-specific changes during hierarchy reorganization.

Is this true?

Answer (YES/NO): YES